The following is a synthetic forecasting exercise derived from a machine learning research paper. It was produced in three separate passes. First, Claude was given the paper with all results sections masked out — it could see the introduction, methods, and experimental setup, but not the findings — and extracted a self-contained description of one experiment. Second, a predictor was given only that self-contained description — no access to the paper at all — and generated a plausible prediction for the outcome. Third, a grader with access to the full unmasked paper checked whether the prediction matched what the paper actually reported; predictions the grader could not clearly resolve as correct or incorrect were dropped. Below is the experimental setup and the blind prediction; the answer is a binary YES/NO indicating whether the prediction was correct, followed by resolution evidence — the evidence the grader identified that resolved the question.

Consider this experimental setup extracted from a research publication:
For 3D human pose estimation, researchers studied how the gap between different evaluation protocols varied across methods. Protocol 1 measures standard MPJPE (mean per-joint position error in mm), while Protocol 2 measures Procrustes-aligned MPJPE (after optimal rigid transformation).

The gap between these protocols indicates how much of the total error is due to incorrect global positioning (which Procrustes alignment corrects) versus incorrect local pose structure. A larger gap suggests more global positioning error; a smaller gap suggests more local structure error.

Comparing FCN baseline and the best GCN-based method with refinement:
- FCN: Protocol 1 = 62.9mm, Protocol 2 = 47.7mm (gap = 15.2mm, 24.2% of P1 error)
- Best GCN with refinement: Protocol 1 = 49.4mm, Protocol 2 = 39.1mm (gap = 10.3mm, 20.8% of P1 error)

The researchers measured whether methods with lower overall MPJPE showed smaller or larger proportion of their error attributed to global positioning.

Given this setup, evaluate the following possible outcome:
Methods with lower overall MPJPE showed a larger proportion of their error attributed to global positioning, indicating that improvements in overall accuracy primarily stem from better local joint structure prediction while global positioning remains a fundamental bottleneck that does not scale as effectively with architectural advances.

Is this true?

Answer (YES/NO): NO